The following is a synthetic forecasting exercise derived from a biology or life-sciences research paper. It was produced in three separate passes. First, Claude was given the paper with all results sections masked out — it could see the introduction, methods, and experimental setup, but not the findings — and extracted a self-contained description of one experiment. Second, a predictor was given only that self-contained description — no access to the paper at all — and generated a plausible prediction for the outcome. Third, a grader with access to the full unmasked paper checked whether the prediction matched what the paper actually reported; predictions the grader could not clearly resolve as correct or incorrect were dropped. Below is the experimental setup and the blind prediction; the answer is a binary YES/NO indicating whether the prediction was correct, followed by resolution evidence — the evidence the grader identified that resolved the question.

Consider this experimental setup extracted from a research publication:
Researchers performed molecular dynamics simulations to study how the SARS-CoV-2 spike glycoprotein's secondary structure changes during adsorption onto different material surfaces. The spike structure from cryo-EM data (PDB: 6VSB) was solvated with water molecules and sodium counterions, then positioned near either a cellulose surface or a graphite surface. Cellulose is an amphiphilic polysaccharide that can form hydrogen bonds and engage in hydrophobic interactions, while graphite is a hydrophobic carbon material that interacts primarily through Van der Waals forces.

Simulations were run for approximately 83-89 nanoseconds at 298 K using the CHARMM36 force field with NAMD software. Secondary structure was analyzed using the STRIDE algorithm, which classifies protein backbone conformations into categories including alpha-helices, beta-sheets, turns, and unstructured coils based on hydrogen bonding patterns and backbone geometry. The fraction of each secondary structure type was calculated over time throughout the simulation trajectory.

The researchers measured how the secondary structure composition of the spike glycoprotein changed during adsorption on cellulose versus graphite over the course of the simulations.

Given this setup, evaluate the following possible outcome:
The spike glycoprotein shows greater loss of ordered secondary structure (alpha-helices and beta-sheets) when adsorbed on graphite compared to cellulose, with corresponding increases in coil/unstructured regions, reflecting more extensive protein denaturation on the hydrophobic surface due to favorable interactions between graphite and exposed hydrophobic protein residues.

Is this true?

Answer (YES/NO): NO